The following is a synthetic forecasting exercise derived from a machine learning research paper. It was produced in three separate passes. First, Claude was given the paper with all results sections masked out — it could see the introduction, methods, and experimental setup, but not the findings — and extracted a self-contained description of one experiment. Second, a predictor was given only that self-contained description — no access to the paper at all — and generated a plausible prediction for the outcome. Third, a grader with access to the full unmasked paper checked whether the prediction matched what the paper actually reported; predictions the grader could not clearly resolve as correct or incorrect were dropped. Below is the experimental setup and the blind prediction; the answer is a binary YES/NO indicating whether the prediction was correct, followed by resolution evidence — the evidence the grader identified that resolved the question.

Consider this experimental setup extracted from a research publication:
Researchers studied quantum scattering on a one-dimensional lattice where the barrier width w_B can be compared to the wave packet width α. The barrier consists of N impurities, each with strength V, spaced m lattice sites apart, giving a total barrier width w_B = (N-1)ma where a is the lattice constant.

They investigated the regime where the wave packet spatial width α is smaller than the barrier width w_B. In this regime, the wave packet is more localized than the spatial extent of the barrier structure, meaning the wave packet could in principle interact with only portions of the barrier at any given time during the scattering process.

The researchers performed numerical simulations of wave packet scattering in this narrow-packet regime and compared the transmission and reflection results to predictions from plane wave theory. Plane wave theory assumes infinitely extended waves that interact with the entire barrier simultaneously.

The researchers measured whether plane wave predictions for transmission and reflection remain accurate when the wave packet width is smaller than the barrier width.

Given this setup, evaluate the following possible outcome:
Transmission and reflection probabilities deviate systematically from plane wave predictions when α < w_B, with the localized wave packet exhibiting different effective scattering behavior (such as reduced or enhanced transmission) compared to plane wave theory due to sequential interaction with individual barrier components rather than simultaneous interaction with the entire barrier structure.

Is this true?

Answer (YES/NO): YES